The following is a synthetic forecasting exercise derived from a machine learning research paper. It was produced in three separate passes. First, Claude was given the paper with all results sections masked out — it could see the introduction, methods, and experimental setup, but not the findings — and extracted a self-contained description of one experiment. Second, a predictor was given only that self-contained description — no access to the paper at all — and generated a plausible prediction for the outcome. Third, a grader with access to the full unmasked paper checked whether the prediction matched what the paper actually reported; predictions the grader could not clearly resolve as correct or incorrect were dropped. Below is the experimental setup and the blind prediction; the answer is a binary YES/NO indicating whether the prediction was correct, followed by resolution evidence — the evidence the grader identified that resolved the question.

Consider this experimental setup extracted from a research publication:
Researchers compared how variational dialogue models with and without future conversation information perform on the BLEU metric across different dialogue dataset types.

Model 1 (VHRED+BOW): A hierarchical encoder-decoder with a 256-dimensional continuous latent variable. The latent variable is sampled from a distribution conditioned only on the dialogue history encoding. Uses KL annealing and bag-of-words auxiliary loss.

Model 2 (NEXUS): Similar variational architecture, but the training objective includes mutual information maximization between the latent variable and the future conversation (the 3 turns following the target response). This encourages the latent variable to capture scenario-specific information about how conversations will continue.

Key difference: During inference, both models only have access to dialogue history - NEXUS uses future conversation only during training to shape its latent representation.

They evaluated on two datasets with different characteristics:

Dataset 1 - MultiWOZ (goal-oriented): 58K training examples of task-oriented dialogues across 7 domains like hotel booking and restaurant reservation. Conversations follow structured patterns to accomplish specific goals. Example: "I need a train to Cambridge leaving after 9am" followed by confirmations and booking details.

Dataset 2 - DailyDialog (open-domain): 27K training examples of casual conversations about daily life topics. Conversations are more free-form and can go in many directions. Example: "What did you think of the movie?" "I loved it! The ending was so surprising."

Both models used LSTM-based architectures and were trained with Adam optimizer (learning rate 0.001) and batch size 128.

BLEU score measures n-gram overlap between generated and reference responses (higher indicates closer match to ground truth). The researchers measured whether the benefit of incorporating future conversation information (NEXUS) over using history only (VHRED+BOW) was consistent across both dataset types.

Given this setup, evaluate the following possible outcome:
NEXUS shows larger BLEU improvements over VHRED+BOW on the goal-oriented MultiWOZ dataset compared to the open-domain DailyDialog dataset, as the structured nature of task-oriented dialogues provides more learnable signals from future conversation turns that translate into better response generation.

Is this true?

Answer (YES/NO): NO